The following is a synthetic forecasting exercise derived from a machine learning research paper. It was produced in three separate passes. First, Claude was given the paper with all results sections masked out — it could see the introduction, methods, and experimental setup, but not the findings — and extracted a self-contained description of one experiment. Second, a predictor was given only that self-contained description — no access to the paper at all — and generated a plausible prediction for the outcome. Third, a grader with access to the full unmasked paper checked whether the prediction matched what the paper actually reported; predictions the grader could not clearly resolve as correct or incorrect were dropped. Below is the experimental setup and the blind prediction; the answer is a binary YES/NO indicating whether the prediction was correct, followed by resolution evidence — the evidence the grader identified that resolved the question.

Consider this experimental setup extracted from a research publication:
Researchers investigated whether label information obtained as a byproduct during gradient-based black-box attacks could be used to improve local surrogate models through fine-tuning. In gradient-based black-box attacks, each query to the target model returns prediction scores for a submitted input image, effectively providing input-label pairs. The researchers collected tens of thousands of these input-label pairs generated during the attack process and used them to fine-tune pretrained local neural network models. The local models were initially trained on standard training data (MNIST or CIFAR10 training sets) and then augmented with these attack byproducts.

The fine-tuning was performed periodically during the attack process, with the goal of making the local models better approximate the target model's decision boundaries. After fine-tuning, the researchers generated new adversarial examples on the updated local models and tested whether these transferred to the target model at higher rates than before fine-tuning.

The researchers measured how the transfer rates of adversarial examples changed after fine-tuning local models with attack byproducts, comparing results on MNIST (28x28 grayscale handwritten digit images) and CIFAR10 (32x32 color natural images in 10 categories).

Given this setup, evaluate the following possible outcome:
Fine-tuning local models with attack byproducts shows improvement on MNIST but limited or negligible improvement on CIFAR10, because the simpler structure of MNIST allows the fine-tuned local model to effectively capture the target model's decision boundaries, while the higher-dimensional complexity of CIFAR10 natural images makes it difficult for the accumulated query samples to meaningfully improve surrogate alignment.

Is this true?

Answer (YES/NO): NO